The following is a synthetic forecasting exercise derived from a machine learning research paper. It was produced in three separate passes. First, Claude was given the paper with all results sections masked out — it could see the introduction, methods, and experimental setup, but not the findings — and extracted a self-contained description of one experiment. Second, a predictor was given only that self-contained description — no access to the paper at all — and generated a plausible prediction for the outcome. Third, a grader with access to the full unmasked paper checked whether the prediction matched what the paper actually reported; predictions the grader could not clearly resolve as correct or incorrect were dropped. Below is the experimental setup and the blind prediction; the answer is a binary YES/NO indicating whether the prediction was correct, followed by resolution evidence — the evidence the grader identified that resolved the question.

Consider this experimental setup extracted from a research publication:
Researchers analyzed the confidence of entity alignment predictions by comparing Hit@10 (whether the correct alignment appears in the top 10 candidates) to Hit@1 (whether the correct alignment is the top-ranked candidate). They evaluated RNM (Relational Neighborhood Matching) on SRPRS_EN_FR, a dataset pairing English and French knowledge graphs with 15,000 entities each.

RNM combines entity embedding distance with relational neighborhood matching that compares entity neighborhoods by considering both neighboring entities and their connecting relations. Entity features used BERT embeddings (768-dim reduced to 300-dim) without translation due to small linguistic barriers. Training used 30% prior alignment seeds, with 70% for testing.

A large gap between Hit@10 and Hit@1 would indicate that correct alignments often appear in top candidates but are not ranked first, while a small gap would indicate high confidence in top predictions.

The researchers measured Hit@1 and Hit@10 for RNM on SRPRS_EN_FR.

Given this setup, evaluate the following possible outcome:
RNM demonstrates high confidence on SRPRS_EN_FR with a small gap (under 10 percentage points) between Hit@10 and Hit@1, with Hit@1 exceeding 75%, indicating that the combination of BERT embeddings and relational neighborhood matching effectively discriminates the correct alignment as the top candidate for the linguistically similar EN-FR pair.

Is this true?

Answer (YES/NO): YES